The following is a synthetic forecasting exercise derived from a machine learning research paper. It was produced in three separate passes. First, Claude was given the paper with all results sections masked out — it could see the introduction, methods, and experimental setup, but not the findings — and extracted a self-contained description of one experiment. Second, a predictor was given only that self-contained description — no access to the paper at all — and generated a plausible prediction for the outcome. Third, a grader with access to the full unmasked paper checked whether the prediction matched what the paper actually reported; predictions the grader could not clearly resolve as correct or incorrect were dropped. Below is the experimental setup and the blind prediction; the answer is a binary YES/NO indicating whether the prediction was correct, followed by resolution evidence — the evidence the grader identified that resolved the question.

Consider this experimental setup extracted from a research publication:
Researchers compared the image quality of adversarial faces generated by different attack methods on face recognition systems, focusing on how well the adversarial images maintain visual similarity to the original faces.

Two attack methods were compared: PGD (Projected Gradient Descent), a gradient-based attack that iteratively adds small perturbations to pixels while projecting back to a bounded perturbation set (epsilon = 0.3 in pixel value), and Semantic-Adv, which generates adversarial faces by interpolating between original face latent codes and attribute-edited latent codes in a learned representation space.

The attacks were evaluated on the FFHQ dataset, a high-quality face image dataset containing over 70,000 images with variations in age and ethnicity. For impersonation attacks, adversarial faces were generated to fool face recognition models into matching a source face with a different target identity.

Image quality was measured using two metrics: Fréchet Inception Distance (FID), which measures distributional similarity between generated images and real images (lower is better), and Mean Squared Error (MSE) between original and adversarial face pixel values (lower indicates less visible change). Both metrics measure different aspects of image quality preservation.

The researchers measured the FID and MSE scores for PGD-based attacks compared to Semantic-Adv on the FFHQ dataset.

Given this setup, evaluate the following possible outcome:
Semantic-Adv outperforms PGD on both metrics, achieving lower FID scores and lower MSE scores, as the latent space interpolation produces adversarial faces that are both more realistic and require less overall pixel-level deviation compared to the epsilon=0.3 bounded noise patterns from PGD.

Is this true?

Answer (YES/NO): NO